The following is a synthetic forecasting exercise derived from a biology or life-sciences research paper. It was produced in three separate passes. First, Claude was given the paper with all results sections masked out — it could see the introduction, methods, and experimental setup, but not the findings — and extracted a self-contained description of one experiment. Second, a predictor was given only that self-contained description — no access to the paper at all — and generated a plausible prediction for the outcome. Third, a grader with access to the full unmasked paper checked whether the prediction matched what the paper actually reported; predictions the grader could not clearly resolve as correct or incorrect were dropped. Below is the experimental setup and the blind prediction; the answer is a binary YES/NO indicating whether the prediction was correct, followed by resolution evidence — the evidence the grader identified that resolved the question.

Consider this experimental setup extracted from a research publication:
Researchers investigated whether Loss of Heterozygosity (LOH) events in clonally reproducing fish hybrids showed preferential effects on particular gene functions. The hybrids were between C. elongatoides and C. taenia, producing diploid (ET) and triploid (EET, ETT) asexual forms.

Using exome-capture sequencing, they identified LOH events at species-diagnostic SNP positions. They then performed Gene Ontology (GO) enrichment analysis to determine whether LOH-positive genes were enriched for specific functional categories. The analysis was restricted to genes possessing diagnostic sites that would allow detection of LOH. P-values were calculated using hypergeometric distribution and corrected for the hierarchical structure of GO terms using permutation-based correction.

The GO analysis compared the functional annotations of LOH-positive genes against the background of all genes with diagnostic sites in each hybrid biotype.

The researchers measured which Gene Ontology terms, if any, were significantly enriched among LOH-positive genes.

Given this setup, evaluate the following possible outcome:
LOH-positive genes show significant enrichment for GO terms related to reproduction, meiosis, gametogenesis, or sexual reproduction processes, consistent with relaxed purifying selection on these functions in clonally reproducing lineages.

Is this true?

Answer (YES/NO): NO